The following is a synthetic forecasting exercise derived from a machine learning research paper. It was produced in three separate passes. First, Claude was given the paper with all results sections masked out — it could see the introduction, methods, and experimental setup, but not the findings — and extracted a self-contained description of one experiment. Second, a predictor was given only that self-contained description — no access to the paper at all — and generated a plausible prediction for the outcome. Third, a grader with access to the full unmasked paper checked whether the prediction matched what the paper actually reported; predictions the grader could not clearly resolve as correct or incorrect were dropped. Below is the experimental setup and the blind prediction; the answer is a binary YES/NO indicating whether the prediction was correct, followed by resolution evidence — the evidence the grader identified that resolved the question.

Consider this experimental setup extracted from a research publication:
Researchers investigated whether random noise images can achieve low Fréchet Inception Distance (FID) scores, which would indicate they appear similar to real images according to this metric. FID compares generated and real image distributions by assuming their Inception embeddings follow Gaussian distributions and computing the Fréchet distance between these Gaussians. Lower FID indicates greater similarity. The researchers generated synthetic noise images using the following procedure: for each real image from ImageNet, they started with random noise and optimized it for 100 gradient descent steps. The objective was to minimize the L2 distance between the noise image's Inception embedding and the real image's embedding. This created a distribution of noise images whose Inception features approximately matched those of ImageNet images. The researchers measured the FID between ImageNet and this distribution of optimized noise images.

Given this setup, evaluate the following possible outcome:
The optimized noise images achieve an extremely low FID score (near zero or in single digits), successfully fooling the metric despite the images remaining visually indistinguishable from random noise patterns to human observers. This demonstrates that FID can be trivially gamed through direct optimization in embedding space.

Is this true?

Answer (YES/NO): YES